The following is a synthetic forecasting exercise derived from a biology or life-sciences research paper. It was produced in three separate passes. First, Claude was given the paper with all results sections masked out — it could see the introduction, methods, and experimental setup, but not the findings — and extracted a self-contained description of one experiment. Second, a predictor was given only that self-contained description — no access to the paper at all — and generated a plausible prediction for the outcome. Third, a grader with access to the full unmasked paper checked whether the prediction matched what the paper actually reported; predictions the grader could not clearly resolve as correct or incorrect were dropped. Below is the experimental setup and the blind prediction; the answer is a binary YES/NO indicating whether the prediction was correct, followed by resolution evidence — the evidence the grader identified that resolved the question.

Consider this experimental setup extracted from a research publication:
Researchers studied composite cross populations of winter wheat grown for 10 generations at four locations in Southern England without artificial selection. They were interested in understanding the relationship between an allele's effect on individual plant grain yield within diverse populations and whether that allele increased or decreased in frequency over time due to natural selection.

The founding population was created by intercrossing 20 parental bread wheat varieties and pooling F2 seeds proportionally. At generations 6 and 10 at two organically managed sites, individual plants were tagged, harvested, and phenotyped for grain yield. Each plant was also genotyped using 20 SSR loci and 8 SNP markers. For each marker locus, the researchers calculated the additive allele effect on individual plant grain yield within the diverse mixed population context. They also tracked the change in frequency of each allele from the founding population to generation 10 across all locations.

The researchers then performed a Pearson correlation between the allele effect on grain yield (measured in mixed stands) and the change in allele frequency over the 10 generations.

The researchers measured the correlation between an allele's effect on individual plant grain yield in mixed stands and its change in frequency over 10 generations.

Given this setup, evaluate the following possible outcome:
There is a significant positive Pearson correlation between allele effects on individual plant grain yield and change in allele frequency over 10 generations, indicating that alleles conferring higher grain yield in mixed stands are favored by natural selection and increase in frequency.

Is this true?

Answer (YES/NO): NO